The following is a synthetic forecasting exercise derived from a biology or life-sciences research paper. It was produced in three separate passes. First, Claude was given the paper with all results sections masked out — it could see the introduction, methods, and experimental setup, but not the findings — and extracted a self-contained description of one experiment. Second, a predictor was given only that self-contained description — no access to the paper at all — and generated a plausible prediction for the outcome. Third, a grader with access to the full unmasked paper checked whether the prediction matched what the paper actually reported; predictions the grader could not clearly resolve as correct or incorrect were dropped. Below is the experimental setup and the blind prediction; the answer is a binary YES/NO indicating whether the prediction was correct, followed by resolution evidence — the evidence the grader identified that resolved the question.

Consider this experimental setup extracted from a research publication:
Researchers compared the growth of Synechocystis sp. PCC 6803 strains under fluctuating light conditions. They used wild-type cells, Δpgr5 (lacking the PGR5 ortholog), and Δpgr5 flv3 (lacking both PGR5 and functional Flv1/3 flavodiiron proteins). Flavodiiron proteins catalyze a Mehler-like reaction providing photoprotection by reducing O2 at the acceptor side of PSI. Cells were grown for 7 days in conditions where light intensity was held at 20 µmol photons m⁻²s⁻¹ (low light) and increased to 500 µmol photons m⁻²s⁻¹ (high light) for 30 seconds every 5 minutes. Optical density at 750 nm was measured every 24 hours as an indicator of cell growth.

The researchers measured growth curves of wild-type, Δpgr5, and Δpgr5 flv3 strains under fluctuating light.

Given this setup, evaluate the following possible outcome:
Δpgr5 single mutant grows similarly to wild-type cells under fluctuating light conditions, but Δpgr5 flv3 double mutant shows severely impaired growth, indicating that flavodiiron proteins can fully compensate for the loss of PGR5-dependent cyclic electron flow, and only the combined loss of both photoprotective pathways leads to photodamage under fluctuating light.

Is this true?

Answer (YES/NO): NO